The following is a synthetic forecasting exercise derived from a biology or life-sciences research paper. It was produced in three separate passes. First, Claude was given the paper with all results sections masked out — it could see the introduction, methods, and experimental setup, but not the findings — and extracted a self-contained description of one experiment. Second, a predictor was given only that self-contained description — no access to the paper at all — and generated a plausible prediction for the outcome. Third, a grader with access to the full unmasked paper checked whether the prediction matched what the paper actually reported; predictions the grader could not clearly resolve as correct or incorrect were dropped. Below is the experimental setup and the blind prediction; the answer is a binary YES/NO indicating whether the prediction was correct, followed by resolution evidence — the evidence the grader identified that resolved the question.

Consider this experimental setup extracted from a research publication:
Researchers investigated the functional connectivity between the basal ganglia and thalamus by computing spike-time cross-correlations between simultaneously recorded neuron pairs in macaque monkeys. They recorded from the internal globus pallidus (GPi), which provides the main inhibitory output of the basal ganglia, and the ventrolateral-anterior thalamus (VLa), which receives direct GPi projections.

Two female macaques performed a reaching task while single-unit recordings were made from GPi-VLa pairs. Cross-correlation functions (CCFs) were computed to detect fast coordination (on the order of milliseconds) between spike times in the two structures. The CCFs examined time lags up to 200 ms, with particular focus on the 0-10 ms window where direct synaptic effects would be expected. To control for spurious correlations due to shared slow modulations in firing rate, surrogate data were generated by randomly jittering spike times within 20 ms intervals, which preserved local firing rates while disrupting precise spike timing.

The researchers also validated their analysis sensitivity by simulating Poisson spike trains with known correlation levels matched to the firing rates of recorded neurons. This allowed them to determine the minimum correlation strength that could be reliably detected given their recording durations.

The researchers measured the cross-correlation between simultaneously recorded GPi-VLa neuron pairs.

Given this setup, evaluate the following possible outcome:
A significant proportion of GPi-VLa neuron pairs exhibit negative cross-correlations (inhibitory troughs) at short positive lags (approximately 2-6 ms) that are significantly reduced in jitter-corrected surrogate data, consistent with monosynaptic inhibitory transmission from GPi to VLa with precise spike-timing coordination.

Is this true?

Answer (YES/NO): NO